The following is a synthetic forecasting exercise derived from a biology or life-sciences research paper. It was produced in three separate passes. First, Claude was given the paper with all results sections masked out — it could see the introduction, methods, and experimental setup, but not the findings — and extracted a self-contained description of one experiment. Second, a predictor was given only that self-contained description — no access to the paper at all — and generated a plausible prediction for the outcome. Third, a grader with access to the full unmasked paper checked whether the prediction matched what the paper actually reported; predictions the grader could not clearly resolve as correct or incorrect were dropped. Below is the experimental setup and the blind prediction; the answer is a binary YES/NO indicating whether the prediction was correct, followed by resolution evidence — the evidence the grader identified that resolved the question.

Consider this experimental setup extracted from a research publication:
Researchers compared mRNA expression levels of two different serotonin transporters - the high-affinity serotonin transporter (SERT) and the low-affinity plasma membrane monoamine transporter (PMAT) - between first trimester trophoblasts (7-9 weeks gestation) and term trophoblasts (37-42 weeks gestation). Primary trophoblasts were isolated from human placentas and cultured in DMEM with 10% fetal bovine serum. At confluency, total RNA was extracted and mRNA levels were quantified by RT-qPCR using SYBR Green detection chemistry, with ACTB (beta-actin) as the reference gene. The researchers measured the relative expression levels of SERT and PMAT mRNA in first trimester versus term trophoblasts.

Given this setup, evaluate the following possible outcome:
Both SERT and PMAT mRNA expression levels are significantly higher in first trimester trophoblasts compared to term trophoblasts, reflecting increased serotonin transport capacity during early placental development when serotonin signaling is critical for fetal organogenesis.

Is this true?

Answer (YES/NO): NO